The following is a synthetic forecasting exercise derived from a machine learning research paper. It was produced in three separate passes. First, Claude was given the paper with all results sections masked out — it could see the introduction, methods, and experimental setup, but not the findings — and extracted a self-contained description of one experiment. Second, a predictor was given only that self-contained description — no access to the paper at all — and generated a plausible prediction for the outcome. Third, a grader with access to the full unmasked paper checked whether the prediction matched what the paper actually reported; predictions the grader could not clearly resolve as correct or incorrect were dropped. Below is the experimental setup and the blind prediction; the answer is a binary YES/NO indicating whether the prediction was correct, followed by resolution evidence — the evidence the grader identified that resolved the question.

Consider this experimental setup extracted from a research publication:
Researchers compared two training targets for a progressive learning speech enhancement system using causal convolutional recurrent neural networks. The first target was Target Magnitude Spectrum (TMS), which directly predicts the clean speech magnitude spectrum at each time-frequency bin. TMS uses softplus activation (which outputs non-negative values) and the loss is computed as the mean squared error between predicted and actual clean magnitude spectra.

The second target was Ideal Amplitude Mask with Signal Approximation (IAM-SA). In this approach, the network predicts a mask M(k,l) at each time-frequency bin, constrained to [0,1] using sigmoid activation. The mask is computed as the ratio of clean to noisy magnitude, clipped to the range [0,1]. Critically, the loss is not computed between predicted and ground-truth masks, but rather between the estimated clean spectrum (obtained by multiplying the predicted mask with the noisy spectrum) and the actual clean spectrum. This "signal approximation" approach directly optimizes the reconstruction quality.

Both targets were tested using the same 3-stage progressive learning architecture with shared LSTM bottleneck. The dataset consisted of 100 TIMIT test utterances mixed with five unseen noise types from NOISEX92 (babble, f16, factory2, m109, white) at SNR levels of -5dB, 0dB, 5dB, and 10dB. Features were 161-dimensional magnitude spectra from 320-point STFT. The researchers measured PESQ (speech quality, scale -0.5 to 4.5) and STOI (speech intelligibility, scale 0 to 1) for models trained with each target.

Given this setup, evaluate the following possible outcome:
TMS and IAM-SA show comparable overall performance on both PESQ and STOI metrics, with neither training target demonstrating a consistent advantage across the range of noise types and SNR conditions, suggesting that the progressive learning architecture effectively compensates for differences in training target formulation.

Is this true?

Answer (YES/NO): YES